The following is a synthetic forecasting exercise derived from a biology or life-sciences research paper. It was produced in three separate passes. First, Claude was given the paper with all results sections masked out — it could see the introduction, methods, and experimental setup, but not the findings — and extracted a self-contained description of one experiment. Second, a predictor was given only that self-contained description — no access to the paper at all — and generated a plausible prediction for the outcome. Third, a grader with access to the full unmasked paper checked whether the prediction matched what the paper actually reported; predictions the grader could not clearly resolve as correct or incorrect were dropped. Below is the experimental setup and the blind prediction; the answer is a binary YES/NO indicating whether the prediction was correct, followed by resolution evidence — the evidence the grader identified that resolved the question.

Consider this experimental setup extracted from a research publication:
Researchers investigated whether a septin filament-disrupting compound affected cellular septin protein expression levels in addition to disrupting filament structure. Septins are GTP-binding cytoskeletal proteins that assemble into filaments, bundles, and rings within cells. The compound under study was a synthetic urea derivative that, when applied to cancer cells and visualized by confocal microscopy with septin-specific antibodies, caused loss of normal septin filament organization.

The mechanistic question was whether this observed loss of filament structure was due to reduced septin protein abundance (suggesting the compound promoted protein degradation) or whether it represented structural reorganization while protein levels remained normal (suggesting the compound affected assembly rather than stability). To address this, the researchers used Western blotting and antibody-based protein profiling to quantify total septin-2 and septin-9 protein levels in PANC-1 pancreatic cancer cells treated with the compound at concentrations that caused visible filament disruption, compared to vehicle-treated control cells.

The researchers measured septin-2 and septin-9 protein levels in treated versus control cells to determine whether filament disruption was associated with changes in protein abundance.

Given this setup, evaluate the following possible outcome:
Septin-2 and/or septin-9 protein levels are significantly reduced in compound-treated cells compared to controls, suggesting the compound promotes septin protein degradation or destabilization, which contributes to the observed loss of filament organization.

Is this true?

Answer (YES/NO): NO